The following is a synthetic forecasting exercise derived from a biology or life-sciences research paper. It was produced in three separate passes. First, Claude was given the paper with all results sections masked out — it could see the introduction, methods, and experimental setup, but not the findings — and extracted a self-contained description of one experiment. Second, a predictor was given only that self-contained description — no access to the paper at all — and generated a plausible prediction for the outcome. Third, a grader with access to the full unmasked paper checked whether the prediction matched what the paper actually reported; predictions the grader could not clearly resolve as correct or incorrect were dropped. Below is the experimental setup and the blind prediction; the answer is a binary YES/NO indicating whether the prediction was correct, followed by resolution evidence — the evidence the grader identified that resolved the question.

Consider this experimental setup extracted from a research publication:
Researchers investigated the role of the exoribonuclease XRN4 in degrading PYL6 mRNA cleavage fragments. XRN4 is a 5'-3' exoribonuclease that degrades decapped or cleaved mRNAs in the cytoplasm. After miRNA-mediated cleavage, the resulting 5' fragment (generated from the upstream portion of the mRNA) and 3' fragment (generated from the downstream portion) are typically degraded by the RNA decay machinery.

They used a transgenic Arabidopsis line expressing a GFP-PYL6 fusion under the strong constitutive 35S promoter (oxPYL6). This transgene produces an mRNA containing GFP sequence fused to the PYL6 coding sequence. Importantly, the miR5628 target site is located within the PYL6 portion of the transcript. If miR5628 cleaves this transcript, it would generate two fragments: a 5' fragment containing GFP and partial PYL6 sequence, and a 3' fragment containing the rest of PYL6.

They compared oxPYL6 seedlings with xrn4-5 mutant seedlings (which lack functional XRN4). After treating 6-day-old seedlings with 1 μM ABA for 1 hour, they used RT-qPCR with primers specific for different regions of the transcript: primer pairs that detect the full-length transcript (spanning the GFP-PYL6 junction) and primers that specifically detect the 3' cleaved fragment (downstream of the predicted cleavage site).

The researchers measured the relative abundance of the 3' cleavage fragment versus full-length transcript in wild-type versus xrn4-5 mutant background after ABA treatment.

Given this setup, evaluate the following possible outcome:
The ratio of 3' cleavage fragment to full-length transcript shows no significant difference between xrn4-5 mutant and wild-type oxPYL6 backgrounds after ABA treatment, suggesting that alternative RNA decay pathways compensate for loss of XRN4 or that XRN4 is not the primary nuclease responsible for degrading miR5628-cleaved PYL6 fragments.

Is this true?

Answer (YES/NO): NO